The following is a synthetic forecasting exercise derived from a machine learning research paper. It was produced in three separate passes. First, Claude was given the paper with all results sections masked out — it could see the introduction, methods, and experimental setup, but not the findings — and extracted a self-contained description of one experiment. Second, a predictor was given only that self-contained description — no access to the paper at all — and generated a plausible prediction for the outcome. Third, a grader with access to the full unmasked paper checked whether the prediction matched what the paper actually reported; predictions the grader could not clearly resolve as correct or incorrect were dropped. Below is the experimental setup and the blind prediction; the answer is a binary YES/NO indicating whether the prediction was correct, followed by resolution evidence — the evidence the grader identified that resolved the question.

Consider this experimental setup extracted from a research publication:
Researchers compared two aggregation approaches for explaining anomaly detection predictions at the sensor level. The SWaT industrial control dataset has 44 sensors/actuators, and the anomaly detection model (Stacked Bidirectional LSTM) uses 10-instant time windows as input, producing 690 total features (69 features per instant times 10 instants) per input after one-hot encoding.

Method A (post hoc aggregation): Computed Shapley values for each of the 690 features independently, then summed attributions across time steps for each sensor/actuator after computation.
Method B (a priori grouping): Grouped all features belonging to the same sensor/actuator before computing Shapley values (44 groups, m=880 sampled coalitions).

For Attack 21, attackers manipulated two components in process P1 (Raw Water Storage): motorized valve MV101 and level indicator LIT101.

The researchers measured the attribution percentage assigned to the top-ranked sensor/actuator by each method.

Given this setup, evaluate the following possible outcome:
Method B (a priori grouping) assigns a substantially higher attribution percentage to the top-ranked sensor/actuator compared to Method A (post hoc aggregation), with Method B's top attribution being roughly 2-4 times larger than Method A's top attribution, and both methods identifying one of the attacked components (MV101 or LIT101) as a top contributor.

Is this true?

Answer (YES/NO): NO